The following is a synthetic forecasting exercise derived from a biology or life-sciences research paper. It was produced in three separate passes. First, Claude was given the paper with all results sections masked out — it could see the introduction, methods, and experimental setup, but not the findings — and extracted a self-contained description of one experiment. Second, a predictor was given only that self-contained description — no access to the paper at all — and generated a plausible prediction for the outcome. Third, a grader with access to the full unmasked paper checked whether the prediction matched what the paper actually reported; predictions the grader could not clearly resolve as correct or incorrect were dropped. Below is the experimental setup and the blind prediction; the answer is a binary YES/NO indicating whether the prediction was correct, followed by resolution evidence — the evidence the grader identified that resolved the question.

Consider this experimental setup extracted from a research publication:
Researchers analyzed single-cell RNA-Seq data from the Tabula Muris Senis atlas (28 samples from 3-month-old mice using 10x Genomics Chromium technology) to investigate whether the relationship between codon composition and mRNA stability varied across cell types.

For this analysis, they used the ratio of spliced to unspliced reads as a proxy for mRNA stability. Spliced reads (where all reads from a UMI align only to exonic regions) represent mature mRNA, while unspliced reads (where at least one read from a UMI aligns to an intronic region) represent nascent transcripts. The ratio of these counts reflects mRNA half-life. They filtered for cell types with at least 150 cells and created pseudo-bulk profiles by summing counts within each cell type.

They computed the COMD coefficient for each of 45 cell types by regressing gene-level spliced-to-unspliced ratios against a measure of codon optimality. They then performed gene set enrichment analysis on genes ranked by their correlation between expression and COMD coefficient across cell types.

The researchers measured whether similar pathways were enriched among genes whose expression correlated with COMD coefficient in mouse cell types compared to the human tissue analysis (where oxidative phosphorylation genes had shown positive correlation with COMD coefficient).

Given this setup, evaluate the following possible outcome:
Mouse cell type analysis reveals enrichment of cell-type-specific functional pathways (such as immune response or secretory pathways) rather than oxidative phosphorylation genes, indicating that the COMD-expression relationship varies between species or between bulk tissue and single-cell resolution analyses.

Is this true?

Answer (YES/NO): NO